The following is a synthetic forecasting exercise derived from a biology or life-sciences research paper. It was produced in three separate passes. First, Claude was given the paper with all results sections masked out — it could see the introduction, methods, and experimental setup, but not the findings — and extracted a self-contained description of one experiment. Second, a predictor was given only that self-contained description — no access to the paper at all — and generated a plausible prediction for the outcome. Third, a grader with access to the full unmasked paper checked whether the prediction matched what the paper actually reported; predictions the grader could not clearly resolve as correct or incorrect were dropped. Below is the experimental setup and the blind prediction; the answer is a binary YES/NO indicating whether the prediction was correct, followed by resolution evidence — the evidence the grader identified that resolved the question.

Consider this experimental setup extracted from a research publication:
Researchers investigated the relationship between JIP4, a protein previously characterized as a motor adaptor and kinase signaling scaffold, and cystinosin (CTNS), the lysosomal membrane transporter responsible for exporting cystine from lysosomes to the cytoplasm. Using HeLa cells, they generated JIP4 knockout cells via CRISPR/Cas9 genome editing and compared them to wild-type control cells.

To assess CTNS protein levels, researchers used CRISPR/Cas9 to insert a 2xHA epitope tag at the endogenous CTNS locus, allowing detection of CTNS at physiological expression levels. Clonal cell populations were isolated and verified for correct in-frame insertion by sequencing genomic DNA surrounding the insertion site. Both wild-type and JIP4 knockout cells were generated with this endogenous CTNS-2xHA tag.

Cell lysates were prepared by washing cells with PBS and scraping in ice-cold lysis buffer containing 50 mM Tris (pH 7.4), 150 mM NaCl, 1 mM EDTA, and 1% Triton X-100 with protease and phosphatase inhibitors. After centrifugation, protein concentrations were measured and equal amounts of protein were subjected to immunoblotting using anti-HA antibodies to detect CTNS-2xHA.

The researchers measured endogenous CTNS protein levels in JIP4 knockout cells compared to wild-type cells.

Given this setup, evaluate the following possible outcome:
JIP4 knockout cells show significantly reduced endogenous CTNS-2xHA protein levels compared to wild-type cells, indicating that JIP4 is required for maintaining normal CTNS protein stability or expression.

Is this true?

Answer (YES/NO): YES